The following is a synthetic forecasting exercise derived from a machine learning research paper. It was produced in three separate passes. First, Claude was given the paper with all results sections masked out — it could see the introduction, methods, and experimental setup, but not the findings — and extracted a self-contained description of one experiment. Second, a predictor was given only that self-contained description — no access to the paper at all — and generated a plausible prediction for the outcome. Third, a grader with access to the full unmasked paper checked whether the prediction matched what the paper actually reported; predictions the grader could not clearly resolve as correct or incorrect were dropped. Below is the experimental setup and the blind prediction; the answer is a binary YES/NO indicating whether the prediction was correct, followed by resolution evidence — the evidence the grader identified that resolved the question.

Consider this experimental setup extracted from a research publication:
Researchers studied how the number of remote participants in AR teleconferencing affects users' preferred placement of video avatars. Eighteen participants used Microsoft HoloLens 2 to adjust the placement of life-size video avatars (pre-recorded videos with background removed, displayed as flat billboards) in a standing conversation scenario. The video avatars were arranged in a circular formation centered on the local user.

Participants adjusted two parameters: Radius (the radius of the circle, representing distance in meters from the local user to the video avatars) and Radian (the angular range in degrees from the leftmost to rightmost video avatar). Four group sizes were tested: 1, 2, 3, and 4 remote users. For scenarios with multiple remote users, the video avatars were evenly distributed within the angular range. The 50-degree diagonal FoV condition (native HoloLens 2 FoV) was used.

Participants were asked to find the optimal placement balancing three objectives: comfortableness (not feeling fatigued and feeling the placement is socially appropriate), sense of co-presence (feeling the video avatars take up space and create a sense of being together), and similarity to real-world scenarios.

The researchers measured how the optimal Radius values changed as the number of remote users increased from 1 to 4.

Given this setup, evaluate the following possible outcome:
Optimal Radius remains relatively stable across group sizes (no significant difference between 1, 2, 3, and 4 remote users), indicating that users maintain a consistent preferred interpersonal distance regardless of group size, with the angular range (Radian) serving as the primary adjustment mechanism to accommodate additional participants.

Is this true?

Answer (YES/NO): NO